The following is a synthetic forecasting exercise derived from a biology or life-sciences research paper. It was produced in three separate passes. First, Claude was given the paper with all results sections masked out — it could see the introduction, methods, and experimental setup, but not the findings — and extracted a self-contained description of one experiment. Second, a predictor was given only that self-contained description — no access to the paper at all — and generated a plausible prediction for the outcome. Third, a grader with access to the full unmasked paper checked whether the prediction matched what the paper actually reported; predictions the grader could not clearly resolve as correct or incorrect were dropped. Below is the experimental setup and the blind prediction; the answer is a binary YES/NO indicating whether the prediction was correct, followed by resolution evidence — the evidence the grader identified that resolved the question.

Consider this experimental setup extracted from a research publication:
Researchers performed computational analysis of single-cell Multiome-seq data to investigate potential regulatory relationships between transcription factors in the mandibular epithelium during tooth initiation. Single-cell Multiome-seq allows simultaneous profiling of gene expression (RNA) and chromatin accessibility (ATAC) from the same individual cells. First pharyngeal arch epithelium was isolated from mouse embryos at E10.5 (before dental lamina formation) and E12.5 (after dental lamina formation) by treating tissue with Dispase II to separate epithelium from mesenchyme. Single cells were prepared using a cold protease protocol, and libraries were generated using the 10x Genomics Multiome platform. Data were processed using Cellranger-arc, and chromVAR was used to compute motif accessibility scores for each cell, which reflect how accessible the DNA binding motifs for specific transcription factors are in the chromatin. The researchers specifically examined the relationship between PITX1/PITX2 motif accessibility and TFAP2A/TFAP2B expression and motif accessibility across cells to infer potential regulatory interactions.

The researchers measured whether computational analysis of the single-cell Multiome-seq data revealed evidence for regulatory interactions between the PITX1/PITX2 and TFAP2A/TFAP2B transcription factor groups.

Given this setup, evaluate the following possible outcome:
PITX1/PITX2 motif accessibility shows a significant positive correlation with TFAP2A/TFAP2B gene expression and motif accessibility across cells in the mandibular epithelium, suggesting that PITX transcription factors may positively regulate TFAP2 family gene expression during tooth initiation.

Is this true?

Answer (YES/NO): NO